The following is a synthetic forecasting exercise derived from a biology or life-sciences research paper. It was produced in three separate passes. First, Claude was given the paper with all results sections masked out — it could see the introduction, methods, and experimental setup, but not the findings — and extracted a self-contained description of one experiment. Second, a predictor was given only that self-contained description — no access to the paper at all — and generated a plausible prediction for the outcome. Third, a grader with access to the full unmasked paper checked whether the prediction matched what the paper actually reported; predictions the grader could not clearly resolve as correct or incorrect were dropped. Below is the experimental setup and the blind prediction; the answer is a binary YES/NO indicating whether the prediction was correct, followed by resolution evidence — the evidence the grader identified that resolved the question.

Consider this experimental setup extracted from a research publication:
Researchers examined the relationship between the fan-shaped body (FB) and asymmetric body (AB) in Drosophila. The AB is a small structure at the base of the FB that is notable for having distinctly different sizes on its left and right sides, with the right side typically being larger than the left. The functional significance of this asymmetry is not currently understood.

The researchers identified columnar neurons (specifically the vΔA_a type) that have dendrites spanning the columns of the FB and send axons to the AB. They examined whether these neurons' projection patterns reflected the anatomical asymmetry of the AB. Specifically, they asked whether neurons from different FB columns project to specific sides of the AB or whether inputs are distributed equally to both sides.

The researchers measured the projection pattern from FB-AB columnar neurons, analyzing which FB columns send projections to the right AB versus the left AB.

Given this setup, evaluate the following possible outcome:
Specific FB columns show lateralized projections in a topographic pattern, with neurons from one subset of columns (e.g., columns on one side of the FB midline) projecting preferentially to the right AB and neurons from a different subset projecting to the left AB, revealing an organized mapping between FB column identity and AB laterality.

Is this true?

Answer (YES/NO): YES